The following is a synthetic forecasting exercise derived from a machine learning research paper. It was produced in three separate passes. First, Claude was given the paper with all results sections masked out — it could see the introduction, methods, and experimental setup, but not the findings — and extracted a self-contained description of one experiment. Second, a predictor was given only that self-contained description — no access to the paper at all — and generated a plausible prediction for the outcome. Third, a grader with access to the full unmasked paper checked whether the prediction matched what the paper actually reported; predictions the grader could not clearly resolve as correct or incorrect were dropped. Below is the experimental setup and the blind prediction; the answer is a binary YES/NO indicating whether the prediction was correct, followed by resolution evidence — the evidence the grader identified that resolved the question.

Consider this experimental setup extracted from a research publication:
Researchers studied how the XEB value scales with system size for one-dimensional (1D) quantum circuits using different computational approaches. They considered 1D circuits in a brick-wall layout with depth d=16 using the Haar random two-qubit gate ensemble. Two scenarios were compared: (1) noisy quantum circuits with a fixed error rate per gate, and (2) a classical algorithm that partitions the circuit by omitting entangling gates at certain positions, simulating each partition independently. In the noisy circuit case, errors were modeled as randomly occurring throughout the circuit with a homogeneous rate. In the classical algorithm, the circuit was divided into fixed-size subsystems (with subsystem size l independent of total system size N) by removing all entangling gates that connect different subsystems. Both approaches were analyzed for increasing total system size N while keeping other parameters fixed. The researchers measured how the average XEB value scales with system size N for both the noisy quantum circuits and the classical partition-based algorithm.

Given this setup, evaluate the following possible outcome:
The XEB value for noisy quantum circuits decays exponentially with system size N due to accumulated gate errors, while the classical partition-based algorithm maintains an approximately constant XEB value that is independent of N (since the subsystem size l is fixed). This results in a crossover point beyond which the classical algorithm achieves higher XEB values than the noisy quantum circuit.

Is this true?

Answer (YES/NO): NO